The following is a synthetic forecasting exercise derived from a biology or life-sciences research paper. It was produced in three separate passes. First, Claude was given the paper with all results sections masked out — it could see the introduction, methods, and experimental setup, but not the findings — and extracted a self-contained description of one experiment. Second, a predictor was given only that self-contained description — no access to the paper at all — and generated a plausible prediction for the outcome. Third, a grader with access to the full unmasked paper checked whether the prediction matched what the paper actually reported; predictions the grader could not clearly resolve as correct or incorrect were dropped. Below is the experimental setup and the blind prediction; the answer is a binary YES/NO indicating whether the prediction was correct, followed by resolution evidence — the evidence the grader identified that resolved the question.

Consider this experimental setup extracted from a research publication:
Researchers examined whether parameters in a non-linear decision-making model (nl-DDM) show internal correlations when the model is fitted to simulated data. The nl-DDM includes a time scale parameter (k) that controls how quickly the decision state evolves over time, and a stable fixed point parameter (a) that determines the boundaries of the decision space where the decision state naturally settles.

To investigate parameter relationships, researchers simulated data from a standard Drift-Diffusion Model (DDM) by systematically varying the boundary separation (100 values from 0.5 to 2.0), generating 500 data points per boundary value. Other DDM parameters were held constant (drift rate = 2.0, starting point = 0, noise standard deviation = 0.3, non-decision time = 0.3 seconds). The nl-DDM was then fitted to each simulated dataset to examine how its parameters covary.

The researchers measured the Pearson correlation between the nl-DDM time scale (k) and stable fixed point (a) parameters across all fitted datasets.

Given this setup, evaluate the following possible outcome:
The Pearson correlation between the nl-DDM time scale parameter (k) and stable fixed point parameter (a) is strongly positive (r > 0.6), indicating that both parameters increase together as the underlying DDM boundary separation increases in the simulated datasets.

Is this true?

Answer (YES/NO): NO